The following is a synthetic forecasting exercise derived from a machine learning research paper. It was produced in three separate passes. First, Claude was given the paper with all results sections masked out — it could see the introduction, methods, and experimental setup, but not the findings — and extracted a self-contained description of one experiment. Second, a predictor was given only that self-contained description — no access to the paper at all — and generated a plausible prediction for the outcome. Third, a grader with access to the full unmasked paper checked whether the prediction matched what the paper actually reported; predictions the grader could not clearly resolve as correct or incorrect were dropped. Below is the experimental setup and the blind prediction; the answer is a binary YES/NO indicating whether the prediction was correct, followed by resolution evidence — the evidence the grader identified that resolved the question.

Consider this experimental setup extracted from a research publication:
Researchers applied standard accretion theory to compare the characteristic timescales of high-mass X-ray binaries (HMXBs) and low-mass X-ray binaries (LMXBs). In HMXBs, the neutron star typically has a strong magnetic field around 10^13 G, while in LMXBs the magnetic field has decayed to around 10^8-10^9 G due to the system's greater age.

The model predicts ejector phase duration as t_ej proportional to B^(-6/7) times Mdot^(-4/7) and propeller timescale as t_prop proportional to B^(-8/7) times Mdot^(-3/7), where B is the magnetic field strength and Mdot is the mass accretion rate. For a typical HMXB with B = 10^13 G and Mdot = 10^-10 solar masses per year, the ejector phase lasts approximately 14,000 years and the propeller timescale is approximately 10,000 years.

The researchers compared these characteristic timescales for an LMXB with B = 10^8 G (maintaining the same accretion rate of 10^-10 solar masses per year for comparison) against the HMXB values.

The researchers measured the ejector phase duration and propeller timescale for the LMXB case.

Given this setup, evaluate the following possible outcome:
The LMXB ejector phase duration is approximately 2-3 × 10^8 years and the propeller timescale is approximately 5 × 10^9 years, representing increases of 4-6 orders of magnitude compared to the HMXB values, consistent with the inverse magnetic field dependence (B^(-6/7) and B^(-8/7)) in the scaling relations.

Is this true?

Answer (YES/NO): NO